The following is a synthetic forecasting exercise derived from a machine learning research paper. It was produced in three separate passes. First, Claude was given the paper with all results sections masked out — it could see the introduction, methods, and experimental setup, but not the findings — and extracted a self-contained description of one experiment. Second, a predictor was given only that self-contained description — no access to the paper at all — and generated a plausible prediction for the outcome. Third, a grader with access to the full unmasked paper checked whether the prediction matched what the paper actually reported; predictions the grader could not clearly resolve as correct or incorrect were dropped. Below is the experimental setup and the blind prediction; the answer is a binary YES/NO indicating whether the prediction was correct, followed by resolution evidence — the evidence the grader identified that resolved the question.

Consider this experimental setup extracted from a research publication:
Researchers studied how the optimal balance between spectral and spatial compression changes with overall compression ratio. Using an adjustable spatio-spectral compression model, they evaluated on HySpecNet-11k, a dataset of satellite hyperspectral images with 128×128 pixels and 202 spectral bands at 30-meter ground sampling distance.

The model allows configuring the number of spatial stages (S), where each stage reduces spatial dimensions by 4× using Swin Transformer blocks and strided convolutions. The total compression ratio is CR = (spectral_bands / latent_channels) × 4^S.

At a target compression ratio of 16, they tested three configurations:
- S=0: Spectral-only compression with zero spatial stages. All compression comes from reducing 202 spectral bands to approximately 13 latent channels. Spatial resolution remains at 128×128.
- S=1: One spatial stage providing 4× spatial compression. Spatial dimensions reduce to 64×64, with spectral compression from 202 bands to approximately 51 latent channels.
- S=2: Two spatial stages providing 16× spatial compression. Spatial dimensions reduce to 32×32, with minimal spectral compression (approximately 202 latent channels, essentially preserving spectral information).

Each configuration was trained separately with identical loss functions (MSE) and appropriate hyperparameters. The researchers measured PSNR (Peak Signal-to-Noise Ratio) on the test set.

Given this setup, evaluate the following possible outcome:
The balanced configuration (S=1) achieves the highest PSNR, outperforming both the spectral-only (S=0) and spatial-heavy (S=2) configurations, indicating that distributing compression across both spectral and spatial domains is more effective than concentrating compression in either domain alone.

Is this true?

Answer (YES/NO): NO